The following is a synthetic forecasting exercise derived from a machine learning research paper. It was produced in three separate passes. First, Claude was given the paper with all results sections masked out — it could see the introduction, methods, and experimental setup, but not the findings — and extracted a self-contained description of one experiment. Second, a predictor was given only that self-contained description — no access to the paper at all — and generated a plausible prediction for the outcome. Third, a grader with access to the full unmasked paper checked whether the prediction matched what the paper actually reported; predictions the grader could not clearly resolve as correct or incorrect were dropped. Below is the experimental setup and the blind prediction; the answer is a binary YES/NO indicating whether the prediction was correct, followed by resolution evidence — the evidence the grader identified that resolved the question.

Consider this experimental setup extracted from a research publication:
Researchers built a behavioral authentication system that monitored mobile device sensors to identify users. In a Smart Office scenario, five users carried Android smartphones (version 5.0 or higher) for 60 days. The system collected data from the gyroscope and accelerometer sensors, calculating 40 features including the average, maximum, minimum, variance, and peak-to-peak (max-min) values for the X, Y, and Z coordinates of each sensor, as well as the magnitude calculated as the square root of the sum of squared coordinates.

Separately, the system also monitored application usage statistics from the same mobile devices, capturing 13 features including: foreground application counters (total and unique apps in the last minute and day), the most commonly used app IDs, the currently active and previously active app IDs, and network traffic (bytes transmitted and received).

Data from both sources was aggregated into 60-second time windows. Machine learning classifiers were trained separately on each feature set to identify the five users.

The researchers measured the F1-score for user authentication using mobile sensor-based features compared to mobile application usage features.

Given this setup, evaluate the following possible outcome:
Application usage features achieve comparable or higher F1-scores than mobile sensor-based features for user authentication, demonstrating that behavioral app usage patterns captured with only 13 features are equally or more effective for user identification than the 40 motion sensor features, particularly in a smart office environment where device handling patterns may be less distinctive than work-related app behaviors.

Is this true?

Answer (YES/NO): YES